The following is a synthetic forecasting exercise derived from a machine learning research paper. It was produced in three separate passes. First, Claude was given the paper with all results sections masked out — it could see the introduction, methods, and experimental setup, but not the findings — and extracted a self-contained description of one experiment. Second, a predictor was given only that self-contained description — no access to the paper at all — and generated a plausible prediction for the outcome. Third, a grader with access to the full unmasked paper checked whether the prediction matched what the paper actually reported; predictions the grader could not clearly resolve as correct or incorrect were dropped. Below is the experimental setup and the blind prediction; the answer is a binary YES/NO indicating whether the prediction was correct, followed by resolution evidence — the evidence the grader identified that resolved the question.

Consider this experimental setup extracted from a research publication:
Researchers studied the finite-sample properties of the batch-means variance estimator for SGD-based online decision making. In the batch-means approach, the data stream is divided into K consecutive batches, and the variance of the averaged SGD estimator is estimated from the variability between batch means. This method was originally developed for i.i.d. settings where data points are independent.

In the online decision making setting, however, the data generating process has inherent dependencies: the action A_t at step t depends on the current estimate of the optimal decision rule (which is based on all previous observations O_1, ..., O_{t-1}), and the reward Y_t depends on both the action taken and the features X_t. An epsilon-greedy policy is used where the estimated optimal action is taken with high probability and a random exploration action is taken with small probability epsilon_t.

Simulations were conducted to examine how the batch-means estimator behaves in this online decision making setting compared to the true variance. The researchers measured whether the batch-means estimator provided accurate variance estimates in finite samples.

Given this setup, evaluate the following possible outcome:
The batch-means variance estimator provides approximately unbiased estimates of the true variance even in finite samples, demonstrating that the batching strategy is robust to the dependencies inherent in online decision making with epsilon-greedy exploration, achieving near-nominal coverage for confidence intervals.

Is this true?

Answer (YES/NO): NO